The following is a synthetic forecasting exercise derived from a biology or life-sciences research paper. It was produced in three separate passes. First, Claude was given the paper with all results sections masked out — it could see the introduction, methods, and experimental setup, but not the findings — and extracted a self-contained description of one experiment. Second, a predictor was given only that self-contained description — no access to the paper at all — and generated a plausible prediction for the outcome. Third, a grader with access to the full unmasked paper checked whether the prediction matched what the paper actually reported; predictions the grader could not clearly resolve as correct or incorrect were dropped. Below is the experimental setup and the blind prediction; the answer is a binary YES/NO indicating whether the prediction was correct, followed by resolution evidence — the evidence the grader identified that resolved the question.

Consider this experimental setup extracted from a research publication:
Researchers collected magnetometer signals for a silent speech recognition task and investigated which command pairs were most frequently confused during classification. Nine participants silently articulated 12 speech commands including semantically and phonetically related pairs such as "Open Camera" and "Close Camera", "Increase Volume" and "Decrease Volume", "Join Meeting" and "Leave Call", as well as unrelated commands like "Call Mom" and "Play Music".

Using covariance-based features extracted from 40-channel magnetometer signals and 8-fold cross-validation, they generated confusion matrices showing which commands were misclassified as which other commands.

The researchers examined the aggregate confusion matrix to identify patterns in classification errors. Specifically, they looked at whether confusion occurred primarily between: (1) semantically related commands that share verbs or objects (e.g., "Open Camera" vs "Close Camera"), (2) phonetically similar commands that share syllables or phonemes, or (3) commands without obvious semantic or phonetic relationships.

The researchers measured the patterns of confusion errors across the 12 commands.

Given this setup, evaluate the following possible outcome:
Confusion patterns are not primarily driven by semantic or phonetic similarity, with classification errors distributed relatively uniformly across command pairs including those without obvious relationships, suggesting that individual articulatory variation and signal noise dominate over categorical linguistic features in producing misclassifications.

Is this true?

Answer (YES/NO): NO